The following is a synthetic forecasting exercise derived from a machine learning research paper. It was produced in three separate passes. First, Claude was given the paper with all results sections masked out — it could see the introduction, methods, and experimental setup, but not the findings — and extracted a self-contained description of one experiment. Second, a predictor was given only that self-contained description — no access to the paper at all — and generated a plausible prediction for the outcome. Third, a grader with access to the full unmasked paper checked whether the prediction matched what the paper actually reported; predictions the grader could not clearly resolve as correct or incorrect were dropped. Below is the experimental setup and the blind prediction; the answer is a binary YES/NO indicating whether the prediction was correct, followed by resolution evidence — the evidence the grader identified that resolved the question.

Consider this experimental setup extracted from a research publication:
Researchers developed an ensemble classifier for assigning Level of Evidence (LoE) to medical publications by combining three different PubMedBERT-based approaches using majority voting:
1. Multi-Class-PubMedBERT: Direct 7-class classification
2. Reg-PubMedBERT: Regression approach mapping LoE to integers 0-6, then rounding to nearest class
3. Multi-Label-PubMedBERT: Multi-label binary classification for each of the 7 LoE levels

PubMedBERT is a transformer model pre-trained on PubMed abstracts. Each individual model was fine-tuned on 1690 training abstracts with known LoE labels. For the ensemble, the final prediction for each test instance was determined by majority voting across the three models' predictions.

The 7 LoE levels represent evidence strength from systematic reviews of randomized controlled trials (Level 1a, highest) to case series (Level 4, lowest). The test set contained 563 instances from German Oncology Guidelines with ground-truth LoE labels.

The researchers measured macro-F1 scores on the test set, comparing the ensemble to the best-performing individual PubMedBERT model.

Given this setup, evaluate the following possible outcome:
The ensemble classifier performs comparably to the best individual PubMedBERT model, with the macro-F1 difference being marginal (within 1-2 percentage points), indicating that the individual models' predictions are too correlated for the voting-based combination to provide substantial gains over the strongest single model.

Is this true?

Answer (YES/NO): NO